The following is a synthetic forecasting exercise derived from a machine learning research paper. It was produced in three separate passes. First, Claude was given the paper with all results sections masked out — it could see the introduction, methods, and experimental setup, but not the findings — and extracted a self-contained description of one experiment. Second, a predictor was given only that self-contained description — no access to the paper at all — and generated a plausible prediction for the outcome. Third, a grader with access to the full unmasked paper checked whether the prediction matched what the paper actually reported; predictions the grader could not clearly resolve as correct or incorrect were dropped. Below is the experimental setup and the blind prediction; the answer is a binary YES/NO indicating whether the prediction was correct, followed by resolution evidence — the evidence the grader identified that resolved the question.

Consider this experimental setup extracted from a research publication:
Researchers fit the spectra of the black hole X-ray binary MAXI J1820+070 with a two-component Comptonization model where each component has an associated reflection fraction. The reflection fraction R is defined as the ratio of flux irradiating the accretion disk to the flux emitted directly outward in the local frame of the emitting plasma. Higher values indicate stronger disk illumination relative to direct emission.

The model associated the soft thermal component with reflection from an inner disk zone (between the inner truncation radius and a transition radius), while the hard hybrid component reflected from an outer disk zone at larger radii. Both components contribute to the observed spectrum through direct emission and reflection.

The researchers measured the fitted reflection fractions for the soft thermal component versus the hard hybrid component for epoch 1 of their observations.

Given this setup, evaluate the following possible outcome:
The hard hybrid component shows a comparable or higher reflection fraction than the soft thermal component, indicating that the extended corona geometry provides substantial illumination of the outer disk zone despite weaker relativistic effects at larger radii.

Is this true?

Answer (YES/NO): NO